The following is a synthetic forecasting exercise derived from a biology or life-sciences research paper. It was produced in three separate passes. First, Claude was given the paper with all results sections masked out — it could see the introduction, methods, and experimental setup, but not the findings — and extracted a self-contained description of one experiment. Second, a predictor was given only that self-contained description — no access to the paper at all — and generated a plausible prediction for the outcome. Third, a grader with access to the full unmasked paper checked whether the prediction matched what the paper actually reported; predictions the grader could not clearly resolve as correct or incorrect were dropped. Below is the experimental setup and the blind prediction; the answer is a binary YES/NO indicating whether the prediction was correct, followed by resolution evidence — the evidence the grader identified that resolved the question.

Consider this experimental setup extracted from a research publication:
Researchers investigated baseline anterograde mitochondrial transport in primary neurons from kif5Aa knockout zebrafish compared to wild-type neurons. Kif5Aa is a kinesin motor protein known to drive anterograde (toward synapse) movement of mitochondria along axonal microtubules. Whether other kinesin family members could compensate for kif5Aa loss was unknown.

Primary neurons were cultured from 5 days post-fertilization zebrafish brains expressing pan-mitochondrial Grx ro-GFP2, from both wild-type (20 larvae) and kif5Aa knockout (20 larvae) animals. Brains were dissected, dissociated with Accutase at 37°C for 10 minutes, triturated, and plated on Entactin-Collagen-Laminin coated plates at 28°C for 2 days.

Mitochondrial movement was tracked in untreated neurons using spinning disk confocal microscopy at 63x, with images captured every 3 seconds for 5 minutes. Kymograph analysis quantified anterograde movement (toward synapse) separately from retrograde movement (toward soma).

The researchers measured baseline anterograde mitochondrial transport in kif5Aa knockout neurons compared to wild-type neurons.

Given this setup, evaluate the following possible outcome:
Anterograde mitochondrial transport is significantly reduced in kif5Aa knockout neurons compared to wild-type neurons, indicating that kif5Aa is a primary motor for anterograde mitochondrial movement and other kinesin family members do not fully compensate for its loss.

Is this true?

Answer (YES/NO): YES